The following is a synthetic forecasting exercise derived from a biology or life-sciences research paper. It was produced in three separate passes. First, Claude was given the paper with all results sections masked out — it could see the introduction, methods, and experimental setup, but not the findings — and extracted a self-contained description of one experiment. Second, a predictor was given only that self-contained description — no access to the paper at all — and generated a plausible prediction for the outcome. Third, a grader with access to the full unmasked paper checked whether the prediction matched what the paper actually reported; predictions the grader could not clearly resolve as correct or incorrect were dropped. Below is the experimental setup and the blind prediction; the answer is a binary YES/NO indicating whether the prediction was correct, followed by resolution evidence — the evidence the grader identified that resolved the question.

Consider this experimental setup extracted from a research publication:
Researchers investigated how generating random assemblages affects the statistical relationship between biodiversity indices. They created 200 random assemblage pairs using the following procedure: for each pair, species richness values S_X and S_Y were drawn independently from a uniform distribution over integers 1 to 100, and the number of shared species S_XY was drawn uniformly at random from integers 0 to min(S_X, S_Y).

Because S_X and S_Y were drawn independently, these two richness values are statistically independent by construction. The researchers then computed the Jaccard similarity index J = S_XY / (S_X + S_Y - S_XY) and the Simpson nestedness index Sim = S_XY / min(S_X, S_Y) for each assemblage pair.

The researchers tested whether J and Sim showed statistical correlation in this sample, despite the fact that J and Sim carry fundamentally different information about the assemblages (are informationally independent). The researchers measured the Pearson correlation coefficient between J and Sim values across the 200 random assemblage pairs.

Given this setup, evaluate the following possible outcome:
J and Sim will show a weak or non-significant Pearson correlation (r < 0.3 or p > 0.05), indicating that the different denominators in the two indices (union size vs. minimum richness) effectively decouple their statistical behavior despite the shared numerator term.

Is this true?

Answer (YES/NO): NO